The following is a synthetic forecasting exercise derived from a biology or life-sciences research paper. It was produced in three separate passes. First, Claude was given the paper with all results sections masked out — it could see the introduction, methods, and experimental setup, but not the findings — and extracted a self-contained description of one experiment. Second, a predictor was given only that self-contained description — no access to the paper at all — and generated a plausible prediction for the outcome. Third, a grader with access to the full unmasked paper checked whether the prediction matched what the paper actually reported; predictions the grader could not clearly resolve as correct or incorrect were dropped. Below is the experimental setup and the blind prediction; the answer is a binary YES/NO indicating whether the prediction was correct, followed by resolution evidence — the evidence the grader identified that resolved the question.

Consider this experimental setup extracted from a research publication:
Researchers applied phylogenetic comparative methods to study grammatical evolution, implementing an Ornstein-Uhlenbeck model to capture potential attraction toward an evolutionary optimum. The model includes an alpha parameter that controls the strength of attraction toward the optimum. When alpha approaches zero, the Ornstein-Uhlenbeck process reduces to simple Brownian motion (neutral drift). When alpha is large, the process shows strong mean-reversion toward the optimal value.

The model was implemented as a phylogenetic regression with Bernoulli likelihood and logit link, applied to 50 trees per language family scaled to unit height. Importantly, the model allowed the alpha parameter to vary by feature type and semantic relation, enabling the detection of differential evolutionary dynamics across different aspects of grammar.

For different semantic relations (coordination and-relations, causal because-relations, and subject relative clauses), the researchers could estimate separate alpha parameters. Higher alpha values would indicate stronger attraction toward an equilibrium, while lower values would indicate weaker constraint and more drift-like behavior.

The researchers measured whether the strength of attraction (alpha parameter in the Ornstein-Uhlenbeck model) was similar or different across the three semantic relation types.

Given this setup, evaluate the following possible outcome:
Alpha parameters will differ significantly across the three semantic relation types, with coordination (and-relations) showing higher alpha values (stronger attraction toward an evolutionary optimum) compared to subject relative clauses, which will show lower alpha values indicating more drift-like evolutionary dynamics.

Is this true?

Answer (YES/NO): NO